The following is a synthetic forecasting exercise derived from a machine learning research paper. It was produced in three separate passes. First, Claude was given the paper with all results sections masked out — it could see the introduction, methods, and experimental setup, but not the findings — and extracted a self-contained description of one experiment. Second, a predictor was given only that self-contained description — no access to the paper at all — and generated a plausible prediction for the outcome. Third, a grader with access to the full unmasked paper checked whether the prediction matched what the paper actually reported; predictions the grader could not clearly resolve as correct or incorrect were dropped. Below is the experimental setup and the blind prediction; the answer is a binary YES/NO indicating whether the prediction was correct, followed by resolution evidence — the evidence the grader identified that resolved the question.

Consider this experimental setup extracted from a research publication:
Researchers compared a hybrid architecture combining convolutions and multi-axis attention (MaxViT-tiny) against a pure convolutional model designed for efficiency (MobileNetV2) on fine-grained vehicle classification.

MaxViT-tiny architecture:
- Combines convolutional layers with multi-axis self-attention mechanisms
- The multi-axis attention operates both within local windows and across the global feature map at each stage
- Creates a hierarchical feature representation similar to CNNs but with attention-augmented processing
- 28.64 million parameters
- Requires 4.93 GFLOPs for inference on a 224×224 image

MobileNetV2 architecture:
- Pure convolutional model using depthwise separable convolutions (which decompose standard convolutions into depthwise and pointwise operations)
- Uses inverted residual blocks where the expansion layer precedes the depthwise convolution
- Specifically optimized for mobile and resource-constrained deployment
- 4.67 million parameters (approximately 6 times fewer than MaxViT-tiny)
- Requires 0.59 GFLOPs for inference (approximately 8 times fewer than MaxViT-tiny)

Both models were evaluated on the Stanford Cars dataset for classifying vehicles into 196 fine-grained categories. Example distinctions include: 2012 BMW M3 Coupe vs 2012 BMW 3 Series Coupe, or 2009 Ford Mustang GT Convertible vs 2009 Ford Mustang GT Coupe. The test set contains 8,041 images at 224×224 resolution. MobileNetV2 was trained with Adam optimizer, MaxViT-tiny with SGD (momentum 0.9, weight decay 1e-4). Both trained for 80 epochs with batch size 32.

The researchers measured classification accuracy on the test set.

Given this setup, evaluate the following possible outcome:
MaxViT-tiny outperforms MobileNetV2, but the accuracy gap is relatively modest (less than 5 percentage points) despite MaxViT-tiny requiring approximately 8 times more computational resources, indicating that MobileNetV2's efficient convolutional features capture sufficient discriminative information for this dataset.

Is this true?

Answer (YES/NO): NO